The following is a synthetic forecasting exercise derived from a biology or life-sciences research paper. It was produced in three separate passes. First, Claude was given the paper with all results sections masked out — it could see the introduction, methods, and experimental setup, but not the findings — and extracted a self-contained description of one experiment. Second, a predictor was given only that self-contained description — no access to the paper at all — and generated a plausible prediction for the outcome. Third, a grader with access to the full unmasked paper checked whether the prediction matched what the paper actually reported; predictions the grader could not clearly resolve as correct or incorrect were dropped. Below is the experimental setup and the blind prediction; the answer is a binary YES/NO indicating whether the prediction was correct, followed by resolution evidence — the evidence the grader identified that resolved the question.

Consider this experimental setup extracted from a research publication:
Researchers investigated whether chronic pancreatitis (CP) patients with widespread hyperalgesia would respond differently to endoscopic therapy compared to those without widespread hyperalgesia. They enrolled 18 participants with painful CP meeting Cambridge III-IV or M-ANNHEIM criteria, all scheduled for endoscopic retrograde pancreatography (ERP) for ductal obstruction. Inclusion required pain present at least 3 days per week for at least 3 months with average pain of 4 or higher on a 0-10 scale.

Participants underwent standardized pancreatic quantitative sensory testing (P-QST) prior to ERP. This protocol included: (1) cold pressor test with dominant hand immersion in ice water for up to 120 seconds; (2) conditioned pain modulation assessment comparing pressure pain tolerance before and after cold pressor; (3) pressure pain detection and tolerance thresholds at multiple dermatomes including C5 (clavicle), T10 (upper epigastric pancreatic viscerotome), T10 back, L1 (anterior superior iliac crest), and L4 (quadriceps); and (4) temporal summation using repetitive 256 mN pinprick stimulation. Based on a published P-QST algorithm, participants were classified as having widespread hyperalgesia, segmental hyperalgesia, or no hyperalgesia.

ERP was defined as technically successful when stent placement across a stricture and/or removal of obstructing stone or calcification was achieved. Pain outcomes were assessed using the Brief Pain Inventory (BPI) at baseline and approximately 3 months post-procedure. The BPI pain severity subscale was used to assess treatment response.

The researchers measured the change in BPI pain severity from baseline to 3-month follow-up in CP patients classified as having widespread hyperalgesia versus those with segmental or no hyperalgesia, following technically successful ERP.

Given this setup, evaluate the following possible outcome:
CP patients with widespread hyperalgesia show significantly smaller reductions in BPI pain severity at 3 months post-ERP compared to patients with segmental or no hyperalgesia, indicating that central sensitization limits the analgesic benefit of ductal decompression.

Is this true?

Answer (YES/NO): YES